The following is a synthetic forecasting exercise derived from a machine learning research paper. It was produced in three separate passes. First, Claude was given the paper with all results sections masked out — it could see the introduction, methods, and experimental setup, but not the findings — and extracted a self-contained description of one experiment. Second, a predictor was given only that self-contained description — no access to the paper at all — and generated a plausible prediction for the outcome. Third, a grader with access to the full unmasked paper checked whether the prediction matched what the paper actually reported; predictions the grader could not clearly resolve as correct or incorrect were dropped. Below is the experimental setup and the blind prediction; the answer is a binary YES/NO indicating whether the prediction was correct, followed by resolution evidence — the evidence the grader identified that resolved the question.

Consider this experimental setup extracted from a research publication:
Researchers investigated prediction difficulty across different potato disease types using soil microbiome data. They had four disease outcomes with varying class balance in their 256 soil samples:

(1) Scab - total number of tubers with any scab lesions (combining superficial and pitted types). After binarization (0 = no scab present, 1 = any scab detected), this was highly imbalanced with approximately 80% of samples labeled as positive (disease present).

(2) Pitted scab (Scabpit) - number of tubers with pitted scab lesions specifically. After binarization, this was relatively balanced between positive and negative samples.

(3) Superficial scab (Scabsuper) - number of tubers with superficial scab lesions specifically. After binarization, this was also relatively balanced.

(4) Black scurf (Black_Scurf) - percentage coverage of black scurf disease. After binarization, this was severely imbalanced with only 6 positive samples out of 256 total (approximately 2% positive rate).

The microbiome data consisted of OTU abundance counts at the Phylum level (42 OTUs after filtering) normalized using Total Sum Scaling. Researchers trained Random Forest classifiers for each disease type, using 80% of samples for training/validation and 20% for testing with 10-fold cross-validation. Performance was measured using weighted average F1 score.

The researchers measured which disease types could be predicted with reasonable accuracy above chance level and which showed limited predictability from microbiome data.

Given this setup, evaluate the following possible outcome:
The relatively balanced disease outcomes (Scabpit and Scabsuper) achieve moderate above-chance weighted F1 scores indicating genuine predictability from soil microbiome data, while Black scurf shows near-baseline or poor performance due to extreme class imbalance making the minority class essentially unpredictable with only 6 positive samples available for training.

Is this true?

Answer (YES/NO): NO